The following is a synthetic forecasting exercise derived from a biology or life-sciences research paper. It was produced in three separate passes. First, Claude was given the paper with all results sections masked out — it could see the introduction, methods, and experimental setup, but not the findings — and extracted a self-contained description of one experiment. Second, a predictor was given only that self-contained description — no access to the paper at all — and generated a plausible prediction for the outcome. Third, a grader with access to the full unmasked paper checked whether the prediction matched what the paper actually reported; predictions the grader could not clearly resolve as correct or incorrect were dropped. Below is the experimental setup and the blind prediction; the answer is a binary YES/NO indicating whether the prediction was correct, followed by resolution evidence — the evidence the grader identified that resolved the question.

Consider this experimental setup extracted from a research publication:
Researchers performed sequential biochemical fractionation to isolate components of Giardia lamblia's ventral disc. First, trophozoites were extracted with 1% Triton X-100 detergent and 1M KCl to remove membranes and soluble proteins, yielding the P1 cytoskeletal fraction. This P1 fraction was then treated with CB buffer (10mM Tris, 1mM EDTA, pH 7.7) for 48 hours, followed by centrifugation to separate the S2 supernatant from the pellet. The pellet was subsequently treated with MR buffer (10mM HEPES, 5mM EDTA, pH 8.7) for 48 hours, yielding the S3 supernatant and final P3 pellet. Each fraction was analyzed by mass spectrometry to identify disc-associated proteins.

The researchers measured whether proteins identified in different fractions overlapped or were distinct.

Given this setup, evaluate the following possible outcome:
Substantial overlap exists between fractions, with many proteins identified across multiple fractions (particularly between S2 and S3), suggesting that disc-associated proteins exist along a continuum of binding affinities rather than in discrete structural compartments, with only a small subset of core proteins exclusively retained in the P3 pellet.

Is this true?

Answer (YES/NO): NO